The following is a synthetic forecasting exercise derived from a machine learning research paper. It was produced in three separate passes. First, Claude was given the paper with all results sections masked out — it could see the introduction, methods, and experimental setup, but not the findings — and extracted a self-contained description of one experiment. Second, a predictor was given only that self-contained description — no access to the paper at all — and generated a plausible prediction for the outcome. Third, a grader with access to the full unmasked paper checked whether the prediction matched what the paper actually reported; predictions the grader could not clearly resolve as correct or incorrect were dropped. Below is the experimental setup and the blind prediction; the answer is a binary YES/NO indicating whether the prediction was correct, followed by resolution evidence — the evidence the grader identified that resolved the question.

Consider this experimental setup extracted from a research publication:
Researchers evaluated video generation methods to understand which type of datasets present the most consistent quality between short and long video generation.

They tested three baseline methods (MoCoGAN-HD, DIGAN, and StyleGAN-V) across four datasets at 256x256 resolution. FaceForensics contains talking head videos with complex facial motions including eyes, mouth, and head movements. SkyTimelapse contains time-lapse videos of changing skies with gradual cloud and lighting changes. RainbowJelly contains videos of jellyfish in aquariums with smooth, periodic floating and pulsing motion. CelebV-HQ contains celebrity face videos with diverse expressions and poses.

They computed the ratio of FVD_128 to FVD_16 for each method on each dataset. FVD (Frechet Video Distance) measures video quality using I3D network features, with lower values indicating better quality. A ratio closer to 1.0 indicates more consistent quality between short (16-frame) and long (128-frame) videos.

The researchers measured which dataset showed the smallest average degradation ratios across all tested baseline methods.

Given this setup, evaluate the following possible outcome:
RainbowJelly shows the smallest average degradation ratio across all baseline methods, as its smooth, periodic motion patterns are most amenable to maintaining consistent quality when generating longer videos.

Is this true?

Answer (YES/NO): YES